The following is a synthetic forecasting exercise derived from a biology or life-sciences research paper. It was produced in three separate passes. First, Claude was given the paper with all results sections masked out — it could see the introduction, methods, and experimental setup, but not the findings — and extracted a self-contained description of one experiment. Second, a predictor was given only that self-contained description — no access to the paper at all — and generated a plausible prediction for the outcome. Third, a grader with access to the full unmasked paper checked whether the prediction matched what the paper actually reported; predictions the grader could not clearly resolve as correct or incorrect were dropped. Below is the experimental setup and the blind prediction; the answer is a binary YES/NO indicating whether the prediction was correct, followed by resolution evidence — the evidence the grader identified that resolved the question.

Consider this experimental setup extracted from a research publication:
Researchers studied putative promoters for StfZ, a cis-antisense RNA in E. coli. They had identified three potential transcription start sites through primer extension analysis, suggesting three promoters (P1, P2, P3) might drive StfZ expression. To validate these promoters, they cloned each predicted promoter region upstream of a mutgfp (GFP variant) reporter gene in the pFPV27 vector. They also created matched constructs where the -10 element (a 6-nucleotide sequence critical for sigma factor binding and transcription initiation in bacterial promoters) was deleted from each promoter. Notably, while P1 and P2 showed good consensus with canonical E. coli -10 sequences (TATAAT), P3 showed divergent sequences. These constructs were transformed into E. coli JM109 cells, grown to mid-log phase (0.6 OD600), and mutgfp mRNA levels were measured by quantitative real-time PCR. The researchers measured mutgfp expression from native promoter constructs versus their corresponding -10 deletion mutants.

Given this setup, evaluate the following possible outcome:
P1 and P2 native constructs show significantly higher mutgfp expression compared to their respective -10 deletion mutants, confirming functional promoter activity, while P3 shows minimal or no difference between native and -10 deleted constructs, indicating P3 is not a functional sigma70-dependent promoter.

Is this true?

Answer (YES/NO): NO